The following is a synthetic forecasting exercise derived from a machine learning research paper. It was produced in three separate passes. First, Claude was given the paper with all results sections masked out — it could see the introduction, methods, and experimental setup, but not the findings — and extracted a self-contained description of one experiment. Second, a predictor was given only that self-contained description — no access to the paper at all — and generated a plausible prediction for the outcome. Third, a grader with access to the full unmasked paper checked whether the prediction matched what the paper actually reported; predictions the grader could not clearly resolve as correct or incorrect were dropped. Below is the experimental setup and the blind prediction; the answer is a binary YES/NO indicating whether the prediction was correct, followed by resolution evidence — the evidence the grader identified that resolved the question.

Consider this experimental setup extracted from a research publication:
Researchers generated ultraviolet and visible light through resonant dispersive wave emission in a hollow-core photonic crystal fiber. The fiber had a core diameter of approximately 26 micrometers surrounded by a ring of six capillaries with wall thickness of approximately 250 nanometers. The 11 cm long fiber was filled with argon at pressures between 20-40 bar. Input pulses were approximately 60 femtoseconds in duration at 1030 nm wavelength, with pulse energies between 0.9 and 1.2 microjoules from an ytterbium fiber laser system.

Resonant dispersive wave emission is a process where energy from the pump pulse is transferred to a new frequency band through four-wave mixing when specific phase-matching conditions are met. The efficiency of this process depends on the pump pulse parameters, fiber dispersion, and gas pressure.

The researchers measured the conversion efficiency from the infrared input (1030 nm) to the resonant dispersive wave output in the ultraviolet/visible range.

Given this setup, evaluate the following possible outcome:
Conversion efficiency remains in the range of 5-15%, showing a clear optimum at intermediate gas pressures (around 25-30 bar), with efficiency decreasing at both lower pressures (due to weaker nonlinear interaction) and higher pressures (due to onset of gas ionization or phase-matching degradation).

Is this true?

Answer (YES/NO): NO